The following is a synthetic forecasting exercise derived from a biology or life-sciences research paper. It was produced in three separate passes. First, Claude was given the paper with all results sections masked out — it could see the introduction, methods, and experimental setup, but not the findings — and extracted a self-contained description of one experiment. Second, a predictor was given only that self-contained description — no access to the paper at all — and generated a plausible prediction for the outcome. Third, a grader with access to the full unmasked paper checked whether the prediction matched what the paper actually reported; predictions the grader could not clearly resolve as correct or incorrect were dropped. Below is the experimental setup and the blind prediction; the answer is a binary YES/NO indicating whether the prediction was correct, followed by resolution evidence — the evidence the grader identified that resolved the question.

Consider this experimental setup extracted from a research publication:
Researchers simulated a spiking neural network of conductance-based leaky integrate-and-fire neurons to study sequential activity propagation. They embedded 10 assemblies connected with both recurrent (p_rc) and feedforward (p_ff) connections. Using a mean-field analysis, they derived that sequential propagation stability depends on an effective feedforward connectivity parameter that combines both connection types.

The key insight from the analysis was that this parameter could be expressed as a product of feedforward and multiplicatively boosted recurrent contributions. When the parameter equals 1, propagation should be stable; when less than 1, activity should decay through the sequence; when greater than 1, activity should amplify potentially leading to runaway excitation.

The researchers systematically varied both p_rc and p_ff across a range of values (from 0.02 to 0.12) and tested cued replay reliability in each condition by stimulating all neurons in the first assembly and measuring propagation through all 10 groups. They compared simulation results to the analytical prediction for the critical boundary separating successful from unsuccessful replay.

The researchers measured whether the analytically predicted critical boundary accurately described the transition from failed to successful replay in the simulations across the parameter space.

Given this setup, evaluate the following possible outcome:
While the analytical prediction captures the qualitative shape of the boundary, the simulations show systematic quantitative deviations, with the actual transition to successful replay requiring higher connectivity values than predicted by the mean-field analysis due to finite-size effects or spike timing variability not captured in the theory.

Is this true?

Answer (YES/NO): NO